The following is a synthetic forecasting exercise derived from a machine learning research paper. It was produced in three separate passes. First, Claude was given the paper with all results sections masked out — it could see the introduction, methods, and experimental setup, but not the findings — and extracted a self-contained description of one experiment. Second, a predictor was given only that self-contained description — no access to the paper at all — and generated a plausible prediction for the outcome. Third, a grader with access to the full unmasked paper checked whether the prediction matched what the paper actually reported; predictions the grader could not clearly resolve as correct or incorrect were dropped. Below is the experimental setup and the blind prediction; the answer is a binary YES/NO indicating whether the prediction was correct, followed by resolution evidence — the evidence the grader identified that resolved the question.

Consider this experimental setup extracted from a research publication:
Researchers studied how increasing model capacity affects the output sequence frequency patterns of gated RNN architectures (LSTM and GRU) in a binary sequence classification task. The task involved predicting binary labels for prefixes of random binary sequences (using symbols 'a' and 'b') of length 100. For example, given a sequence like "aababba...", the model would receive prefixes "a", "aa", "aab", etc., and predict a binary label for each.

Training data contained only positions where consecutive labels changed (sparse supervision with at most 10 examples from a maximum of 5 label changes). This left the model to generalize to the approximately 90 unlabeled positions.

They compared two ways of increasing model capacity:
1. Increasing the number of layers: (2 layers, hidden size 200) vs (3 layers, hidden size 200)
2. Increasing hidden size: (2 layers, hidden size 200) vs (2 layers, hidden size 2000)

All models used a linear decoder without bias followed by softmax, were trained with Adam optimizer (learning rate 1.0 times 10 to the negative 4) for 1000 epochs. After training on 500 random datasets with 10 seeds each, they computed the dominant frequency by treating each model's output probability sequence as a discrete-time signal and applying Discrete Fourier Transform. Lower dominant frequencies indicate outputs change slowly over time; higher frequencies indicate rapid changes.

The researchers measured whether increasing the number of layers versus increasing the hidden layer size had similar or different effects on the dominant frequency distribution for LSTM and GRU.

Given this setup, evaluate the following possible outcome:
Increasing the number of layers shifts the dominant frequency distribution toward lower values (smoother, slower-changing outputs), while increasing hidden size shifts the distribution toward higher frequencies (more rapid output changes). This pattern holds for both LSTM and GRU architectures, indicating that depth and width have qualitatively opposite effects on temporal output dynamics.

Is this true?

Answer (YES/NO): YES